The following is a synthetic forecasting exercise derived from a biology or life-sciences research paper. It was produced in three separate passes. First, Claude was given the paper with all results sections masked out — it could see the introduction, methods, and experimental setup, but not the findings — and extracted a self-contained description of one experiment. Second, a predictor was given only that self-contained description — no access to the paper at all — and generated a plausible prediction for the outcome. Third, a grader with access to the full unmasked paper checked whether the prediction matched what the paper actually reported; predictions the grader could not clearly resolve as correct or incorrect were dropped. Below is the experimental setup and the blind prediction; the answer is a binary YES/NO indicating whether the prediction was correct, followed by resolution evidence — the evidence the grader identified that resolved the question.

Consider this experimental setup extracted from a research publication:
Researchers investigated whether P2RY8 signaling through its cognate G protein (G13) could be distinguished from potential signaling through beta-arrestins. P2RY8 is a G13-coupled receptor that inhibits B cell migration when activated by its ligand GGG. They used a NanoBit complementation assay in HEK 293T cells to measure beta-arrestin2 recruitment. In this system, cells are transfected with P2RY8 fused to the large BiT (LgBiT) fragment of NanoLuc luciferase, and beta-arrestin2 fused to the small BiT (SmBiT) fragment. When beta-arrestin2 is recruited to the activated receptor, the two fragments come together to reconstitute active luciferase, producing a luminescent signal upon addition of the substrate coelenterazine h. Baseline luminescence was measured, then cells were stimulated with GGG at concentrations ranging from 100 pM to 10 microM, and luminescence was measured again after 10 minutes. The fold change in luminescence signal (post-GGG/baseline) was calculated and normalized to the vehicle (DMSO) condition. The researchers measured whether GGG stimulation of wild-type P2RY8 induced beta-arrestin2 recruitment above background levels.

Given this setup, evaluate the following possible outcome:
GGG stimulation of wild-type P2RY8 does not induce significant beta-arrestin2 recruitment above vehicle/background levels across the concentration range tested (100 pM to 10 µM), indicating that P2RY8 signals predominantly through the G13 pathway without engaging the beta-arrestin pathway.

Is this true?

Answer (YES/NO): NO